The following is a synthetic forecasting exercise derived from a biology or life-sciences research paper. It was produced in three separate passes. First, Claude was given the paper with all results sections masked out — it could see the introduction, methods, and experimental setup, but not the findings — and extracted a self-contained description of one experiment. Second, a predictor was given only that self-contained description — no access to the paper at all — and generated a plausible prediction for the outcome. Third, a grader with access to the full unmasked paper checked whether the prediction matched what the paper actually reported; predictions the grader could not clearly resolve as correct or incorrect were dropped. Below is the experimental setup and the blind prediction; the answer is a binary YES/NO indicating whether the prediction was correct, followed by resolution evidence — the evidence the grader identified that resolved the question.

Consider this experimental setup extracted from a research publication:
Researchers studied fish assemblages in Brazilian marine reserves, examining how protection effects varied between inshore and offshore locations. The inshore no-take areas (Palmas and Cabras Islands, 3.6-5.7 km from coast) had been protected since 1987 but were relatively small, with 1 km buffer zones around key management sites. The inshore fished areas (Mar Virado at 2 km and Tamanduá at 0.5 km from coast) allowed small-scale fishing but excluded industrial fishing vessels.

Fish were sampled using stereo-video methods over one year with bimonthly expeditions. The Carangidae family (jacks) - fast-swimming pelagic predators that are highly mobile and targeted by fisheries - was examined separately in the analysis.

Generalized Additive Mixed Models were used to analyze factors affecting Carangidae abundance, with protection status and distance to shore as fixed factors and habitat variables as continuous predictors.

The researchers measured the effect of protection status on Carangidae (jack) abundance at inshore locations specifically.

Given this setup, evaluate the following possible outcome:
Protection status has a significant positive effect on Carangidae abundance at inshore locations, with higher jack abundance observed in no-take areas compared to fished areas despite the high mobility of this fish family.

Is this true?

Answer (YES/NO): YES